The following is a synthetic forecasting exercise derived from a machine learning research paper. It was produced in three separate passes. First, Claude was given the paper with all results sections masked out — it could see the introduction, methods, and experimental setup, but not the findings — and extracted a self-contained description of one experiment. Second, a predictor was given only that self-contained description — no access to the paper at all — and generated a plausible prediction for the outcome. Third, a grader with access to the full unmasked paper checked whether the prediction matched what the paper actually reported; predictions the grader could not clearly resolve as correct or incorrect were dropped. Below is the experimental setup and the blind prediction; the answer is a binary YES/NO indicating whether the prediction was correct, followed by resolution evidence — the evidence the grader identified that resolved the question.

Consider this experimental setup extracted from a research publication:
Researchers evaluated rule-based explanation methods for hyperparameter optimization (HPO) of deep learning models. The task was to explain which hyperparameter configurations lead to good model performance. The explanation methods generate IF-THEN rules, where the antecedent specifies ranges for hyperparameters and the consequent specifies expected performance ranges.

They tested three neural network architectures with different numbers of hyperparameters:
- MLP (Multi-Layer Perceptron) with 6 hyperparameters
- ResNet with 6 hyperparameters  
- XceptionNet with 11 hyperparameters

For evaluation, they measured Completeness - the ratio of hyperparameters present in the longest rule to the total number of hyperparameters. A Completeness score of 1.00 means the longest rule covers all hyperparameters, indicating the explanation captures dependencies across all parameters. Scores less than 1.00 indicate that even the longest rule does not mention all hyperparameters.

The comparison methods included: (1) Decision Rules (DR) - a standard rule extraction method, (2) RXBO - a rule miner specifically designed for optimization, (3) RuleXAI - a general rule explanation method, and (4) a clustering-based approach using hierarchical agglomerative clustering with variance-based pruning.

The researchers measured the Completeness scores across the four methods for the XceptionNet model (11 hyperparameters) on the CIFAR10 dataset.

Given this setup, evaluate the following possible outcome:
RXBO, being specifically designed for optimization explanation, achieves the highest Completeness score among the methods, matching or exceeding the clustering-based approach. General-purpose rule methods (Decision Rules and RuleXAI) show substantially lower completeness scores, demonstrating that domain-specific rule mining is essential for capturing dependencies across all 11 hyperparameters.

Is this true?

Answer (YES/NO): NO